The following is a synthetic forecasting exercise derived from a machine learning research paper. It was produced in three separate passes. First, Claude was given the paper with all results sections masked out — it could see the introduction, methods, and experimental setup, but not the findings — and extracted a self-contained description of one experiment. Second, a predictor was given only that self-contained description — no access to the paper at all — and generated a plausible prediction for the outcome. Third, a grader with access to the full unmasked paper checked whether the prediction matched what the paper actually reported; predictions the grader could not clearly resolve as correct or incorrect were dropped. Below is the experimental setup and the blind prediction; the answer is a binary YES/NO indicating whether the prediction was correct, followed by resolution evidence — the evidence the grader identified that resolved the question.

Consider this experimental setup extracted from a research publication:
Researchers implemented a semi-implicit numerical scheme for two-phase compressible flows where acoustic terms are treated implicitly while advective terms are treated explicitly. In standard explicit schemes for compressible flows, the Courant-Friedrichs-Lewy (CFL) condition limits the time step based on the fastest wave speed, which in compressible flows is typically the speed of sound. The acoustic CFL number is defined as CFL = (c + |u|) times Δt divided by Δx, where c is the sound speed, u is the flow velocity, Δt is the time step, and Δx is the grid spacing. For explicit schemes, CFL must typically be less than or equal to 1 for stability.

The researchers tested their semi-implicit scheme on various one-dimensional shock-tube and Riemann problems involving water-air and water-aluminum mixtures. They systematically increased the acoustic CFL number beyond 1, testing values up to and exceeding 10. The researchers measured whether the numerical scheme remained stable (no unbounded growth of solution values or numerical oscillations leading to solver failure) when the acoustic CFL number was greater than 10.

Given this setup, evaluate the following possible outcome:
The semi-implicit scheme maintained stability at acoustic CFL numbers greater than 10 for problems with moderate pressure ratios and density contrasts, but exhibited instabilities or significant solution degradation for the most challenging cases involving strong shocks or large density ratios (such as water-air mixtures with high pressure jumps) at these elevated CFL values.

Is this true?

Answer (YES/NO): NO